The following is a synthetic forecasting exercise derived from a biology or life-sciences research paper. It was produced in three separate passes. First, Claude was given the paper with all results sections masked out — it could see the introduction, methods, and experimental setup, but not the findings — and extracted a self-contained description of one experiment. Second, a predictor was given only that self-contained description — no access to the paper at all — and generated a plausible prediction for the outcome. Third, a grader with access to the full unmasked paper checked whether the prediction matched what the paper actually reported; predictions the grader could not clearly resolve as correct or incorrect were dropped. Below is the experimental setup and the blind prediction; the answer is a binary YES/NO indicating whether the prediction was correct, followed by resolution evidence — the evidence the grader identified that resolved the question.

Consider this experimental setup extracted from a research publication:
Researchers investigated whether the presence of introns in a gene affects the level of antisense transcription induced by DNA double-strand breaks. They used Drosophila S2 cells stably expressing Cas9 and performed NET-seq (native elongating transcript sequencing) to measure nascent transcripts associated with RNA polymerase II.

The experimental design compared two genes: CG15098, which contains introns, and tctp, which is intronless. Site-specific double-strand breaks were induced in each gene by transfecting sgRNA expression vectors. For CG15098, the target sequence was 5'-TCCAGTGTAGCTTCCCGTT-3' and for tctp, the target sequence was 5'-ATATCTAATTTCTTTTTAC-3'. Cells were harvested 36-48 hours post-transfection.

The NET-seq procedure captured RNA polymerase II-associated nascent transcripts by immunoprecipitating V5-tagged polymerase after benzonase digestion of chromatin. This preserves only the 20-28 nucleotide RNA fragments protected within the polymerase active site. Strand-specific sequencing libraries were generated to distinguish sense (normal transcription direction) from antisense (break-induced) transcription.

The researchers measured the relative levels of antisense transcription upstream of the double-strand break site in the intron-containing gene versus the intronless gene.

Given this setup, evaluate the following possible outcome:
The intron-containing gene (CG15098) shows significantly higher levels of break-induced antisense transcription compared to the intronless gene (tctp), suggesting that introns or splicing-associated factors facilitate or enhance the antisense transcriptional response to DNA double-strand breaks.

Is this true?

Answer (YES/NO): YES